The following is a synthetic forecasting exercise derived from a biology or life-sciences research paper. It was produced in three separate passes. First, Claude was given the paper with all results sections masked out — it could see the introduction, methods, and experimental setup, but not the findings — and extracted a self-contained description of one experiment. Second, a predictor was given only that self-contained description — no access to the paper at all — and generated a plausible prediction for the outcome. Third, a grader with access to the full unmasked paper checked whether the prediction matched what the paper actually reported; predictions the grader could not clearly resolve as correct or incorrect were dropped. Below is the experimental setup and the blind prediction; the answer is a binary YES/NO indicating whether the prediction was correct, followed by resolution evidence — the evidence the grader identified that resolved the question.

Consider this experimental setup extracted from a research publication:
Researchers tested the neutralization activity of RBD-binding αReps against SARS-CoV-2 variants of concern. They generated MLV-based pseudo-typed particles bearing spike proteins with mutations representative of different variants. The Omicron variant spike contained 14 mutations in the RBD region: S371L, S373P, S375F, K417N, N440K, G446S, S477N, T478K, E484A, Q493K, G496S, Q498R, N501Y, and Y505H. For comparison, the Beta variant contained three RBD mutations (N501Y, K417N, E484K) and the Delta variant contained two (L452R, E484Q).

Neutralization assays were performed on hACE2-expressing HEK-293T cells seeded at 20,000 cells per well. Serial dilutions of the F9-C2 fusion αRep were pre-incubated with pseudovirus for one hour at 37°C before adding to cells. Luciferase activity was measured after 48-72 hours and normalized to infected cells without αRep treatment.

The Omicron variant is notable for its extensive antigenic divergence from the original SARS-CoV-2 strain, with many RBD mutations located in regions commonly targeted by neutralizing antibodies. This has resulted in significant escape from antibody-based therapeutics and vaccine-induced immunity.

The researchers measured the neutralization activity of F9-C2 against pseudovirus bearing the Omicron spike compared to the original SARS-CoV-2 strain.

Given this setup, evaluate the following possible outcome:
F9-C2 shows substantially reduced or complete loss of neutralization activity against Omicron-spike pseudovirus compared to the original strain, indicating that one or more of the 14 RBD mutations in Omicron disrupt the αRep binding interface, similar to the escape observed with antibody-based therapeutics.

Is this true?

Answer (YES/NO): NO